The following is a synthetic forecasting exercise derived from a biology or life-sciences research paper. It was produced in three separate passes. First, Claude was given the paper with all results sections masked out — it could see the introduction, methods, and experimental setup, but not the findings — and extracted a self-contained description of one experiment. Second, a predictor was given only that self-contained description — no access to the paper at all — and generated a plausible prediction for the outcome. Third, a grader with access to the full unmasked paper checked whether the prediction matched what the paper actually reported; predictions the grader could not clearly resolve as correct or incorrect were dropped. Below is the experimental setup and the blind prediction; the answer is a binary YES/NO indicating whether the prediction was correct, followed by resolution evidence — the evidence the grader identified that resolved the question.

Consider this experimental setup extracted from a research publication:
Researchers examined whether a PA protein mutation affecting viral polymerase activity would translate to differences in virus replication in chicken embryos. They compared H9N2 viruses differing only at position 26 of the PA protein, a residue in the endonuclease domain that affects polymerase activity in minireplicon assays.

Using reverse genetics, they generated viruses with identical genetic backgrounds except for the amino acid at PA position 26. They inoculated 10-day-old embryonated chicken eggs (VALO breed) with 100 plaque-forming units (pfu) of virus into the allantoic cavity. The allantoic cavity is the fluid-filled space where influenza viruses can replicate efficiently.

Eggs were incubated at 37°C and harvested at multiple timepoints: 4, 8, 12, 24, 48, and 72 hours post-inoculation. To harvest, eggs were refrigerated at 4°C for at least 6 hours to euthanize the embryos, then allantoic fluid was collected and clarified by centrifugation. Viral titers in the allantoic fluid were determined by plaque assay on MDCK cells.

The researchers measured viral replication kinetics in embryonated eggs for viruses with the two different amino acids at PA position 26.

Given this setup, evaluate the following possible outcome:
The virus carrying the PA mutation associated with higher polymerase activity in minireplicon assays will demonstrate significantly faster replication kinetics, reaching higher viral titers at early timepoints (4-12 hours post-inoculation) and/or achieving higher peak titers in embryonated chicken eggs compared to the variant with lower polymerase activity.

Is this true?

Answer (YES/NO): NO